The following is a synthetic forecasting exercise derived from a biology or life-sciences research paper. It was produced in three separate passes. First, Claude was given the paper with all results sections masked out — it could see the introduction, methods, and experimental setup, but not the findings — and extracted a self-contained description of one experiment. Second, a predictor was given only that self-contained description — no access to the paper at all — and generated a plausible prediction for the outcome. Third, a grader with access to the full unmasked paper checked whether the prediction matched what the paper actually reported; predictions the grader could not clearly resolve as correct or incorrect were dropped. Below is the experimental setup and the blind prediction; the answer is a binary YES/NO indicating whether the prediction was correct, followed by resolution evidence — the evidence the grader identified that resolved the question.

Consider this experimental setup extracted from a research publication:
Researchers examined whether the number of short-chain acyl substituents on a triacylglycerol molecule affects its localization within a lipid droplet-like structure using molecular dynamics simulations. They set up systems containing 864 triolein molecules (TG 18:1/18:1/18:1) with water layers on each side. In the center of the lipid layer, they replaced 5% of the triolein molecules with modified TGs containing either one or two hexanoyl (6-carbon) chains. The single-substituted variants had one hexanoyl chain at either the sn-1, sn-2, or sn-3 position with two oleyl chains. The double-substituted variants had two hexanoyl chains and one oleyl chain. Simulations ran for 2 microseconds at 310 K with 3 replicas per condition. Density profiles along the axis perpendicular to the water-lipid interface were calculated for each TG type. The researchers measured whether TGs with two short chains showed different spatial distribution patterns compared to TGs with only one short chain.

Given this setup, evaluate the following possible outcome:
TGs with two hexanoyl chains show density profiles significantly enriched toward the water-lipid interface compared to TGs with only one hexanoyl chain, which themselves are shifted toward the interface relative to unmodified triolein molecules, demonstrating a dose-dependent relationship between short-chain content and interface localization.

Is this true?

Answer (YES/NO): YES